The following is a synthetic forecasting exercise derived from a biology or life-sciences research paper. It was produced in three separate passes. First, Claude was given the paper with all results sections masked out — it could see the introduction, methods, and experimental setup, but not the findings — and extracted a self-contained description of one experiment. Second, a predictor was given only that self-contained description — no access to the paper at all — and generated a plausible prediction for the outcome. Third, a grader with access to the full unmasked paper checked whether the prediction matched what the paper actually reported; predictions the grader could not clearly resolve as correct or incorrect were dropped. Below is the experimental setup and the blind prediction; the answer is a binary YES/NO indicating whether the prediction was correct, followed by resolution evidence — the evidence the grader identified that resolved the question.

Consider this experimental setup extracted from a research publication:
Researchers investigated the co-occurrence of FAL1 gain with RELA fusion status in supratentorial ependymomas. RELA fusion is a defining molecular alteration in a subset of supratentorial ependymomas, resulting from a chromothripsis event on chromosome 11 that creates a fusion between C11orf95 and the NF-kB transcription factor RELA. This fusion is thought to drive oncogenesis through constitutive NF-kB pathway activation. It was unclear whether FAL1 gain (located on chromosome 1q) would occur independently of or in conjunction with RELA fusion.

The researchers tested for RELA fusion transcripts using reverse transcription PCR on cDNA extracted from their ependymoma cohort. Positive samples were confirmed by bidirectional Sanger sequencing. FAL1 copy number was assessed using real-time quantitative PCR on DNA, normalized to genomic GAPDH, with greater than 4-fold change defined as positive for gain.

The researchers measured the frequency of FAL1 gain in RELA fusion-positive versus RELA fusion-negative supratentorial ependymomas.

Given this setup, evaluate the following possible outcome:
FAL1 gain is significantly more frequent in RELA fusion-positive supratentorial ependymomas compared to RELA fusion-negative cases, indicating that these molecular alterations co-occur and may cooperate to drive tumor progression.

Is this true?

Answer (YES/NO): NO